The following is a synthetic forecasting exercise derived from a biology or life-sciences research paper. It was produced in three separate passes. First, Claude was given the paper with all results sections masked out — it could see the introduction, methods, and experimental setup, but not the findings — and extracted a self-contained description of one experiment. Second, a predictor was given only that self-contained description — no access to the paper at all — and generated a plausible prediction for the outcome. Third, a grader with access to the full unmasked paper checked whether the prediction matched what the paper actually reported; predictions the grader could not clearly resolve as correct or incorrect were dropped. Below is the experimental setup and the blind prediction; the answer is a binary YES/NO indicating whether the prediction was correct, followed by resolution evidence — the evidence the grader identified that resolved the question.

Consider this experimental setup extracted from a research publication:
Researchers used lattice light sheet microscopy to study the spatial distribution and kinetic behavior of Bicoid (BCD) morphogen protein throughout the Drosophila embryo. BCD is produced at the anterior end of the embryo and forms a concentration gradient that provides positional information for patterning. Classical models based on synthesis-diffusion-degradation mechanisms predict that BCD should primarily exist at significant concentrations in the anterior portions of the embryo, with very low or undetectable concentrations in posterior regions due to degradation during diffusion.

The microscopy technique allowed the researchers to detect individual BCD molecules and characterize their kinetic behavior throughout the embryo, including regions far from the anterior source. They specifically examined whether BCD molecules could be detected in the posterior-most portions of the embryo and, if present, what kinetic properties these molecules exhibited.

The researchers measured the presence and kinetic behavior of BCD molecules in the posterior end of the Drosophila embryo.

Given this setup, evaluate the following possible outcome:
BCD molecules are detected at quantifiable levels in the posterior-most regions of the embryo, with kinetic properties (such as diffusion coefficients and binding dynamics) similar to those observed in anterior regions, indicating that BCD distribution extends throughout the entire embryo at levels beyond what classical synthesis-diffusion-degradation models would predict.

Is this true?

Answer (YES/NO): YES